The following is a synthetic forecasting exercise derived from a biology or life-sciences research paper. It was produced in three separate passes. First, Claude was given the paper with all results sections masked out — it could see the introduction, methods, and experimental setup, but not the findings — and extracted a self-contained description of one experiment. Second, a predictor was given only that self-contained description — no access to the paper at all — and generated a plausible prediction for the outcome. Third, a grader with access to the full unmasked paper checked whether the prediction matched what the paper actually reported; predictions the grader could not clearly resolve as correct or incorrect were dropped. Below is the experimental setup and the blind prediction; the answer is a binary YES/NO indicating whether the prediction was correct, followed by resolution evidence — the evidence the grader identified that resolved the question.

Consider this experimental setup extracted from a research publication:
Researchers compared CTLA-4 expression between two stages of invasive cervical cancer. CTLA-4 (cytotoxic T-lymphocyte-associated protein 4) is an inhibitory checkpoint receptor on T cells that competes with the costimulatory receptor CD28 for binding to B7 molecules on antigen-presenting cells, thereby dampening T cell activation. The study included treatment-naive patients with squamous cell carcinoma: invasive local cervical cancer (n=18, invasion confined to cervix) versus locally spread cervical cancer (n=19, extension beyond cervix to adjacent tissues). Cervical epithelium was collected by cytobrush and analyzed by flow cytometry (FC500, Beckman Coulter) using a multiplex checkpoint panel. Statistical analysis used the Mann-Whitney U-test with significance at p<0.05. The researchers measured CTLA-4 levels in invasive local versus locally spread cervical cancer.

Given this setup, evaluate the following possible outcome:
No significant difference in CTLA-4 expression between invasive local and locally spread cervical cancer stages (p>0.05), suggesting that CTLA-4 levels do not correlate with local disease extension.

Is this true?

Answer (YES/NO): NO